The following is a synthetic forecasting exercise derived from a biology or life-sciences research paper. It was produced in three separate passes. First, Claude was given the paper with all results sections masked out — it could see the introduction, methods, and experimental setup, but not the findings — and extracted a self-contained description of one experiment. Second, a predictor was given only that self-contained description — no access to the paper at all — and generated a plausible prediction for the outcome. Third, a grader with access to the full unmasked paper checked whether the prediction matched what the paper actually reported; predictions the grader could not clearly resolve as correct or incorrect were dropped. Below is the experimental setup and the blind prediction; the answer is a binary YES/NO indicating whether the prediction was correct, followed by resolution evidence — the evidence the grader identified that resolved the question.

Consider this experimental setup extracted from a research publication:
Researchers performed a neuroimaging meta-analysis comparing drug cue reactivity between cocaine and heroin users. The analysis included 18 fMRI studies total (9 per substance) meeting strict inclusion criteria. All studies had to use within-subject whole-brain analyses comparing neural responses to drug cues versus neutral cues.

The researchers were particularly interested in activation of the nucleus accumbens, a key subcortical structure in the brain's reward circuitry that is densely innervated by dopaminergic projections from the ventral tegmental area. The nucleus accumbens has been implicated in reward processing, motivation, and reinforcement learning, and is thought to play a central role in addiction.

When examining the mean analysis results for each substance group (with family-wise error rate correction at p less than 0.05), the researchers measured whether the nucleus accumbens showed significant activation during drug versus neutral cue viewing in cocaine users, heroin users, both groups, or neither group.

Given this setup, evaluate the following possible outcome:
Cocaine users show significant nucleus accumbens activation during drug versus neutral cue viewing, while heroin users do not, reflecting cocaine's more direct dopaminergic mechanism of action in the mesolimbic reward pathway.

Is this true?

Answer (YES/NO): NO